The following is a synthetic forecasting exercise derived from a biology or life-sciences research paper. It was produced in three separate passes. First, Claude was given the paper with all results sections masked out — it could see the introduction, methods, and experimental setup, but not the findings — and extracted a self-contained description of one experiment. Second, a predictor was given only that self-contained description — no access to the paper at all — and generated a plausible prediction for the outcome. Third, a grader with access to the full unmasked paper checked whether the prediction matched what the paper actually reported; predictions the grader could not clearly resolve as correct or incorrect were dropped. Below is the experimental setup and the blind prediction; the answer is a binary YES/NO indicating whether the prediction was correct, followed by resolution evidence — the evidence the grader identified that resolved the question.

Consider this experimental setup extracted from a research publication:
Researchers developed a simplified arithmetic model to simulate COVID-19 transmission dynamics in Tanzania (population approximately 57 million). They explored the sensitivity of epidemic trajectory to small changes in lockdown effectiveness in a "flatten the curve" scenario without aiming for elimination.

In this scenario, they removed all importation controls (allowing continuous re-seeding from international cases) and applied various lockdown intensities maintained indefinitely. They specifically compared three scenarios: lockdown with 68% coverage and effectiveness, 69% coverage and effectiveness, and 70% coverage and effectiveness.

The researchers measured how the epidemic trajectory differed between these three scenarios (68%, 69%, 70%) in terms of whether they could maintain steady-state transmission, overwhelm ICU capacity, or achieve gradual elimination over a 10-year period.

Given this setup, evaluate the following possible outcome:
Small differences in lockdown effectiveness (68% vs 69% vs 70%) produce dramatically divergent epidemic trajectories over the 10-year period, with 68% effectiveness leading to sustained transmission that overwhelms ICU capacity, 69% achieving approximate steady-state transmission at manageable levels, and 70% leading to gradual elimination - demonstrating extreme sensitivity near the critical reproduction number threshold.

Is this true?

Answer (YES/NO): NO